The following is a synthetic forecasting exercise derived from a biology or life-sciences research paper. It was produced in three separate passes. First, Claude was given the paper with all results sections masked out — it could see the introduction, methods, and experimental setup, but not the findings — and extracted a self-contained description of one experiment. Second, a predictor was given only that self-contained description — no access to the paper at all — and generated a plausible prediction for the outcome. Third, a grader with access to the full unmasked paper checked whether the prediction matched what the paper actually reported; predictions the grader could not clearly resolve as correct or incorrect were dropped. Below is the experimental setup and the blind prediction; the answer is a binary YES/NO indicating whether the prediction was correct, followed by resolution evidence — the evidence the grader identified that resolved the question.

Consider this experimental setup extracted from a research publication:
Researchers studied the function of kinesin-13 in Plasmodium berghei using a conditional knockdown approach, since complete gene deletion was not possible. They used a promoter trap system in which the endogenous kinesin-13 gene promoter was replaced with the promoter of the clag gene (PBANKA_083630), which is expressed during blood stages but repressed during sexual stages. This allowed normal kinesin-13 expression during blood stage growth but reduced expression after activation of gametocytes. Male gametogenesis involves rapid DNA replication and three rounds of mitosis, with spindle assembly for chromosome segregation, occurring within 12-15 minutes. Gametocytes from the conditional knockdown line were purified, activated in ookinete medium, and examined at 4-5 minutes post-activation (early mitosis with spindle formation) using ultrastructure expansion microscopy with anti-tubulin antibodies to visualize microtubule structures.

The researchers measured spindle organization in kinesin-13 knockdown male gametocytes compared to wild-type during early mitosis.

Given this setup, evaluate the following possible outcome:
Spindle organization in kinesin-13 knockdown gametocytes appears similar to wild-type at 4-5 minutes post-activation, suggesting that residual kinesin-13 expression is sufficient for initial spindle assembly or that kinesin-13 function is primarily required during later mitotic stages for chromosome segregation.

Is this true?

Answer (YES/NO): NO